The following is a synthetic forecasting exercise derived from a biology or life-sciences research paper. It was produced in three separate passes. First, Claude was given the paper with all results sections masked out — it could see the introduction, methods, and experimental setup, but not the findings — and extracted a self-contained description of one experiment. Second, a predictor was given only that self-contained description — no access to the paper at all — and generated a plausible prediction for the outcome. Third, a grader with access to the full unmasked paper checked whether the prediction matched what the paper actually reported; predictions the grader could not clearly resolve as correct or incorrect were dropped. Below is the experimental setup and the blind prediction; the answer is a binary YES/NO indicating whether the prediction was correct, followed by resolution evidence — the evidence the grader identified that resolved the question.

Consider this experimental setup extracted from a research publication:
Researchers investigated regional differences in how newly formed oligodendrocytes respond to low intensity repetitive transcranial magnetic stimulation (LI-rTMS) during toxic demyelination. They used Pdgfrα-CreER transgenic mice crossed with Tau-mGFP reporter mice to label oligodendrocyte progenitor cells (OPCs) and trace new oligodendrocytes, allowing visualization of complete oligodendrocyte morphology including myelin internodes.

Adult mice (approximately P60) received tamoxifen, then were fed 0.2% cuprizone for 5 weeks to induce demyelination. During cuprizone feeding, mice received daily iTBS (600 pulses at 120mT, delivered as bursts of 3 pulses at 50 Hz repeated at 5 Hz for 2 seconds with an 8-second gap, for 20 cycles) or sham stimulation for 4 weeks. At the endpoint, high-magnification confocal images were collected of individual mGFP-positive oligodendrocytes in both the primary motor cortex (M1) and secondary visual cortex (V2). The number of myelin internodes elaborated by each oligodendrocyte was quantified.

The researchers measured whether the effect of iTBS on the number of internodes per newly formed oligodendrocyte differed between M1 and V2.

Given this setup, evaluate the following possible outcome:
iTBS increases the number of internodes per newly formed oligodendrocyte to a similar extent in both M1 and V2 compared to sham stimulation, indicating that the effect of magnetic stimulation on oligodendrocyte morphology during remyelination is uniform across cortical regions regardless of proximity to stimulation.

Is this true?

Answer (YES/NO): NO